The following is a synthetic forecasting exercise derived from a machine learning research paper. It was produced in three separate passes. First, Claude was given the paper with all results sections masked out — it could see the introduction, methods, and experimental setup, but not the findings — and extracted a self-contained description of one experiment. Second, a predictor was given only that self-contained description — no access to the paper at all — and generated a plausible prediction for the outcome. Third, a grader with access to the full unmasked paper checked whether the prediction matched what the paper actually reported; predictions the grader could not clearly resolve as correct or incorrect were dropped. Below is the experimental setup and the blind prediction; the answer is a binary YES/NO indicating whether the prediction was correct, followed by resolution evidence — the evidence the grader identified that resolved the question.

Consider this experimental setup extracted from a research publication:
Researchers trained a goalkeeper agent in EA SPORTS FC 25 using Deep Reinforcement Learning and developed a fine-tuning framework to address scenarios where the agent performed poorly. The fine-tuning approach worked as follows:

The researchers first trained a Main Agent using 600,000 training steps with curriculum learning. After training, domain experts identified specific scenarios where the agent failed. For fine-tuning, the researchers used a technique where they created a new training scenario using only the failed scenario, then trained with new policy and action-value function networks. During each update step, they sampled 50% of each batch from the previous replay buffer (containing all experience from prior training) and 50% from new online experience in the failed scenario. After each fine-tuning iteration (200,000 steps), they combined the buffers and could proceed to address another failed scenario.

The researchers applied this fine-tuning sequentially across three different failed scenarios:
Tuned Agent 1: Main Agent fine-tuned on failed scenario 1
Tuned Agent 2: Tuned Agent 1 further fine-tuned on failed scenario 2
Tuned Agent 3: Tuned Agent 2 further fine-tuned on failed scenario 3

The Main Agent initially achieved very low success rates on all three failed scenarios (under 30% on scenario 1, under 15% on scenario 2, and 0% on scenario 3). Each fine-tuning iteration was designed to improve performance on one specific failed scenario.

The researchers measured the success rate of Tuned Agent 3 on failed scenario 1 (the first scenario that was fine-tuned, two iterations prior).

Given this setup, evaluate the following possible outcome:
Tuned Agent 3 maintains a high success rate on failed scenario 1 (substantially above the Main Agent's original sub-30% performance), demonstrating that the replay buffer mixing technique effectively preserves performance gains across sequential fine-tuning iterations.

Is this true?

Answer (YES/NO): YES